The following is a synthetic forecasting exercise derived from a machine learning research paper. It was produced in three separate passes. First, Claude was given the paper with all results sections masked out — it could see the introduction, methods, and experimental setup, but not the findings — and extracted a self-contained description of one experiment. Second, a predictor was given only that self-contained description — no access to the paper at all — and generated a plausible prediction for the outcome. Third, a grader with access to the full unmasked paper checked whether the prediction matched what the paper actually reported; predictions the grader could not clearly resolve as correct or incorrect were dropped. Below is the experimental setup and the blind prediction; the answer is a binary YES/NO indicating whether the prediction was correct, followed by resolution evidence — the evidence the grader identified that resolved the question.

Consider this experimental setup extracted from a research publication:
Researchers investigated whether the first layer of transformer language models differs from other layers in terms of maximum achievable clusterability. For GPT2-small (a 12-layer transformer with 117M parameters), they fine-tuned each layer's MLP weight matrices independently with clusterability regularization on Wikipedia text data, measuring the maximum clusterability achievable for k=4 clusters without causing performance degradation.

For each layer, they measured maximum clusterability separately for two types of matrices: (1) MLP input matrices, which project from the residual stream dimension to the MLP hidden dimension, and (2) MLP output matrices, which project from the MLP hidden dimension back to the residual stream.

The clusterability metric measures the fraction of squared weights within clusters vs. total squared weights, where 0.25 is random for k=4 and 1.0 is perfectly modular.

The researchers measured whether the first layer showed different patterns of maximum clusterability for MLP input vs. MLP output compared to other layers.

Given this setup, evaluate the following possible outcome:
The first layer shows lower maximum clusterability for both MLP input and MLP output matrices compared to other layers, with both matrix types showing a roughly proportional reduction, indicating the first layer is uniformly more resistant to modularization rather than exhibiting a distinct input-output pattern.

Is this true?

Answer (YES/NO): NO